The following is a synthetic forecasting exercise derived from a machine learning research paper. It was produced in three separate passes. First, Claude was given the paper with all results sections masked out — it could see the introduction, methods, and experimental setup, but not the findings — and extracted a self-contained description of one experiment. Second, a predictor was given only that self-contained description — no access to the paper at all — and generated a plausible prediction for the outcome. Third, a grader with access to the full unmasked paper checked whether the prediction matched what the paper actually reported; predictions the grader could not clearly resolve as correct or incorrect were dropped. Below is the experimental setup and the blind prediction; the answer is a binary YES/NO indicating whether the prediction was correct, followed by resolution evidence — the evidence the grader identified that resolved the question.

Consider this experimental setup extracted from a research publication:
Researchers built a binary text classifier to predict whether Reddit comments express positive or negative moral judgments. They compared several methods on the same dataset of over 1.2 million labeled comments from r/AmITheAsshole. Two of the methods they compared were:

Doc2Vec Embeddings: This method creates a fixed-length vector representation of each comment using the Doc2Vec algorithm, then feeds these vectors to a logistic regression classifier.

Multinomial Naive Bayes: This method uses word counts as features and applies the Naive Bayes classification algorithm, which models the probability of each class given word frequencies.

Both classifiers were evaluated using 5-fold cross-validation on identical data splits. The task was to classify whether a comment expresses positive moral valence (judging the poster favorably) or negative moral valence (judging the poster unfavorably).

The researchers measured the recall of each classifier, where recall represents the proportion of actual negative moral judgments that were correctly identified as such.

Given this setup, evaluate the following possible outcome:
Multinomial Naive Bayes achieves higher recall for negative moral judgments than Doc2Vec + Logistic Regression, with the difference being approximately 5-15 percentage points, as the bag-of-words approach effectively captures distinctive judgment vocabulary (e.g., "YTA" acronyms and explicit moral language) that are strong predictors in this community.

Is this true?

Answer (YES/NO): NO